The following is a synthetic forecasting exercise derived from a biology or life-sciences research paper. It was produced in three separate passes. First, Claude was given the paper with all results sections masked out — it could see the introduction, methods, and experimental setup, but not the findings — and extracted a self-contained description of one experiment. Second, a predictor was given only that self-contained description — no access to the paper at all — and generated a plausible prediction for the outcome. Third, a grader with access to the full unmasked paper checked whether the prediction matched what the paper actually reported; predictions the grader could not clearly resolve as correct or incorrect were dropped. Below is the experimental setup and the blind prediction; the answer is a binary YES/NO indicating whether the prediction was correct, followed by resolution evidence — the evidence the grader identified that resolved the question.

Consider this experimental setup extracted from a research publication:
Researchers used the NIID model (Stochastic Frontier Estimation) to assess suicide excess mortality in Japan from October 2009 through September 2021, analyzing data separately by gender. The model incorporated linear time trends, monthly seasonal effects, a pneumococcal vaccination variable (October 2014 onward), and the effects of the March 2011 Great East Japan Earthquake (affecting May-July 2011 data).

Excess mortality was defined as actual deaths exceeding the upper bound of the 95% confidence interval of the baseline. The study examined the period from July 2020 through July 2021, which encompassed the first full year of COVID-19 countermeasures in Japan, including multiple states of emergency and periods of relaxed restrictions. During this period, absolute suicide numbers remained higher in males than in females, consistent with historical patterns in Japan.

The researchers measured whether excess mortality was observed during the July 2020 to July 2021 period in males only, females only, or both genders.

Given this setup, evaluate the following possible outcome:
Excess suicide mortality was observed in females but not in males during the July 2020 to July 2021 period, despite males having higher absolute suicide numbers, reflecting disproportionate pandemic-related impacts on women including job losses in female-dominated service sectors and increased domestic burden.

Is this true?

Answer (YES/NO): NO